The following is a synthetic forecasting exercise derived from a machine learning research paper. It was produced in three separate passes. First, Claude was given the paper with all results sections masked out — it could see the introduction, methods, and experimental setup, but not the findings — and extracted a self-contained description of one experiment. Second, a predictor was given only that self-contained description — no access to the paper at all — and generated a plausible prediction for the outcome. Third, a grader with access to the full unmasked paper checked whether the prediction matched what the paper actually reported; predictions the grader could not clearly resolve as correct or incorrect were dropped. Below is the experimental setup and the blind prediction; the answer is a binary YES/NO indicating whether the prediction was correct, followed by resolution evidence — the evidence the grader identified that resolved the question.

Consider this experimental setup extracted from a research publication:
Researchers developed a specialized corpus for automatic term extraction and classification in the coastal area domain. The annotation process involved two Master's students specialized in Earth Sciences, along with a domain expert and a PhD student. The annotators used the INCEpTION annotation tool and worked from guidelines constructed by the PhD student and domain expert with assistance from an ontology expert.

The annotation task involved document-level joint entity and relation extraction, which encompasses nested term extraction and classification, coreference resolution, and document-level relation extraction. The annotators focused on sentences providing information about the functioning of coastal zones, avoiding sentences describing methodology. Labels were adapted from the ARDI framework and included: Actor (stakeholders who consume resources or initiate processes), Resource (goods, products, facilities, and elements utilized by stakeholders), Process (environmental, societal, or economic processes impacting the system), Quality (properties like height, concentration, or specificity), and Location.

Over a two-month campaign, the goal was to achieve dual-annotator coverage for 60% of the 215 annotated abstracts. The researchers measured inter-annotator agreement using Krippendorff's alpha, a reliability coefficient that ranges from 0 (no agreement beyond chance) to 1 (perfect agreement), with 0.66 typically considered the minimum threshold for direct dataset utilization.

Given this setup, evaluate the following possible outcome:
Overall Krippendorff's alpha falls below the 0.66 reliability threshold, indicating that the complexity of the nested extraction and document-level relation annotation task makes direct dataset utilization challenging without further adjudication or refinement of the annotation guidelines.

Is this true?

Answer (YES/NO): YES